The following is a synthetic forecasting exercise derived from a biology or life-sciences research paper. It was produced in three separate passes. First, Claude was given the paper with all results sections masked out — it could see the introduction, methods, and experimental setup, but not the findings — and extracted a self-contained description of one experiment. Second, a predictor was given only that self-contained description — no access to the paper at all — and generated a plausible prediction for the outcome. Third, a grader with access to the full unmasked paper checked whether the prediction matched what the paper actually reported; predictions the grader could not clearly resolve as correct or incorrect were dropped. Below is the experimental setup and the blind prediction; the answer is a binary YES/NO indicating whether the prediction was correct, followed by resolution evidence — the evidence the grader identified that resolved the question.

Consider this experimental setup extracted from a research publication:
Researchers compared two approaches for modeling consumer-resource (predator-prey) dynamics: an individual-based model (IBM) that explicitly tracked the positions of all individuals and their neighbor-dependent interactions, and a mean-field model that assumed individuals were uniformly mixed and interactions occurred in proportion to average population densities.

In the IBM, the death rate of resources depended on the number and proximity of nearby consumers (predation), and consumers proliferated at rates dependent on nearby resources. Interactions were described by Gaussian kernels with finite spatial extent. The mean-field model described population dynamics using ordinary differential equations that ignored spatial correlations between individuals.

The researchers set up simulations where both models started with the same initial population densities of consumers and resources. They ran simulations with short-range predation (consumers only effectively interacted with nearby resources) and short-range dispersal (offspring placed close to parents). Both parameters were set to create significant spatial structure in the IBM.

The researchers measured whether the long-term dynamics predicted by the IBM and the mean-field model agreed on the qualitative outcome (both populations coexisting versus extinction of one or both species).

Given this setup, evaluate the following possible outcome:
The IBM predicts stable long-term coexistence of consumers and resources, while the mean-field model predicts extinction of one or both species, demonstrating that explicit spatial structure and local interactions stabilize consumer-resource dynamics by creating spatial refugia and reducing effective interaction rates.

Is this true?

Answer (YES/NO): NO